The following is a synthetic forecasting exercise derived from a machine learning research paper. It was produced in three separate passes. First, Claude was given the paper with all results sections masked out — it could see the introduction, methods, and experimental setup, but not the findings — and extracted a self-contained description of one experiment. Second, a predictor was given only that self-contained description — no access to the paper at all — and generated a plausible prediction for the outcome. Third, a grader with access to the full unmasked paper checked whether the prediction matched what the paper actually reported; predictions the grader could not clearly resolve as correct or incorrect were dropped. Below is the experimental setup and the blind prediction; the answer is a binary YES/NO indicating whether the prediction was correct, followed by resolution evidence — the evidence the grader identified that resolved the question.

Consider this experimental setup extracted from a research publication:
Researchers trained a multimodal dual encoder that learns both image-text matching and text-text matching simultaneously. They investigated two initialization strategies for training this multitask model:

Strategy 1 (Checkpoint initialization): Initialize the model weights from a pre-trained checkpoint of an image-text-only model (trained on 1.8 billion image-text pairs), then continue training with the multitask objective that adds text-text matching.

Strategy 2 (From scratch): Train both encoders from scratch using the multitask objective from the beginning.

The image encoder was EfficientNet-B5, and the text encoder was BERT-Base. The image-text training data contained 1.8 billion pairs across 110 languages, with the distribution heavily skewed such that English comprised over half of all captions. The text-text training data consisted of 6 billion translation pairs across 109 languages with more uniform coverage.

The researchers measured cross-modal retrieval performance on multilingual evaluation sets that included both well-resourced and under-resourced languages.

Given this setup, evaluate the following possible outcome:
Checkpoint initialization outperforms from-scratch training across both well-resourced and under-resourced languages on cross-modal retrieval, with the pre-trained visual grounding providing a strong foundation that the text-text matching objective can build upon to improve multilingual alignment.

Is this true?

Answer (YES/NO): NO